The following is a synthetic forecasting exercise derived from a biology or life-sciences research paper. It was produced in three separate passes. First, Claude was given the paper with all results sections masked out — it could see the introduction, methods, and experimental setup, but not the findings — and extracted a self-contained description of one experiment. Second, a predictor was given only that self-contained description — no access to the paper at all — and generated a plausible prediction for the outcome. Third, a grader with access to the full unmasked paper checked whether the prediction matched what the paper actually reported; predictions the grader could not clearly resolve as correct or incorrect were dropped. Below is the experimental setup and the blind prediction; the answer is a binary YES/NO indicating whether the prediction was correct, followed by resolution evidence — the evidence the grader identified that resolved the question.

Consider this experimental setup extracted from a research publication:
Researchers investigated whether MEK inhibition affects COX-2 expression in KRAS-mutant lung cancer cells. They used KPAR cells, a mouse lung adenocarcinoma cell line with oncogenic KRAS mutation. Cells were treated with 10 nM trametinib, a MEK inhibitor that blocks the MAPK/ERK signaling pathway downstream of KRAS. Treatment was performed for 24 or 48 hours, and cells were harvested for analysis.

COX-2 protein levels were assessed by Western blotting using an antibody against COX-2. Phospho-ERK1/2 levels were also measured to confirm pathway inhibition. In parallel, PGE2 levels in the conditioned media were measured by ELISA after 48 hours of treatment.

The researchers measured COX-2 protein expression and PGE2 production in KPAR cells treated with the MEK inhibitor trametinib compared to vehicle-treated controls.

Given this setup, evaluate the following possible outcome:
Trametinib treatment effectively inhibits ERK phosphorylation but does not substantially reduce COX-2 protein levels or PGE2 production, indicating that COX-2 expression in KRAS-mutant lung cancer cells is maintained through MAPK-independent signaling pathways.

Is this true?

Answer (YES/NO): NO